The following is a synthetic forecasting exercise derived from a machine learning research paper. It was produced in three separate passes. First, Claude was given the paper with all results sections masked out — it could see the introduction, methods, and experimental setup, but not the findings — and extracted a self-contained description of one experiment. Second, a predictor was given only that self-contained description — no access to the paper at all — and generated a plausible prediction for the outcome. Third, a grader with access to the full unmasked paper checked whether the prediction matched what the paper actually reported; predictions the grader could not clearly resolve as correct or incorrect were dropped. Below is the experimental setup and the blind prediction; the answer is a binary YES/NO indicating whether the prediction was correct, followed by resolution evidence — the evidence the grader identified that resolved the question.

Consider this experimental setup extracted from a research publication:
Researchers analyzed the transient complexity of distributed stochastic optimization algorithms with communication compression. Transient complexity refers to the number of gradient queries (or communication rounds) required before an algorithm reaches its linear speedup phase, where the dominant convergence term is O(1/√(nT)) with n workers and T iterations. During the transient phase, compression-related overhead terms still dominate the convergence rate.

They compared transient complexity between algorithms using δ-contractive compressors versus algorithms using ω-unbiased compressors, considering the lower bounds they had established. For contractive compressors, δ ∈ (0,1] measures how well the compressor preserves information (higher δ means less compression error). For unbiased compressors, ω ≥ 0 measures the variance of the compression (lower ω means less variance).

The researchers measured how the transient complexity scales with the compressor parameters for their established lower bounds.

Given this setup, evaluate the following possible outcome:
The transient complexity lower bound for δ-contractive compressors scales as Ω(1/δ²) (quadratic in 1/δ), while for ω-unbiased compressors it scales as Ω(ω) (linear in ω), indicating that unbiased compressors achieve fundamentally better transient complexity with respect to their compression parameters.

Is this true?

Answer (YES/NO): NO